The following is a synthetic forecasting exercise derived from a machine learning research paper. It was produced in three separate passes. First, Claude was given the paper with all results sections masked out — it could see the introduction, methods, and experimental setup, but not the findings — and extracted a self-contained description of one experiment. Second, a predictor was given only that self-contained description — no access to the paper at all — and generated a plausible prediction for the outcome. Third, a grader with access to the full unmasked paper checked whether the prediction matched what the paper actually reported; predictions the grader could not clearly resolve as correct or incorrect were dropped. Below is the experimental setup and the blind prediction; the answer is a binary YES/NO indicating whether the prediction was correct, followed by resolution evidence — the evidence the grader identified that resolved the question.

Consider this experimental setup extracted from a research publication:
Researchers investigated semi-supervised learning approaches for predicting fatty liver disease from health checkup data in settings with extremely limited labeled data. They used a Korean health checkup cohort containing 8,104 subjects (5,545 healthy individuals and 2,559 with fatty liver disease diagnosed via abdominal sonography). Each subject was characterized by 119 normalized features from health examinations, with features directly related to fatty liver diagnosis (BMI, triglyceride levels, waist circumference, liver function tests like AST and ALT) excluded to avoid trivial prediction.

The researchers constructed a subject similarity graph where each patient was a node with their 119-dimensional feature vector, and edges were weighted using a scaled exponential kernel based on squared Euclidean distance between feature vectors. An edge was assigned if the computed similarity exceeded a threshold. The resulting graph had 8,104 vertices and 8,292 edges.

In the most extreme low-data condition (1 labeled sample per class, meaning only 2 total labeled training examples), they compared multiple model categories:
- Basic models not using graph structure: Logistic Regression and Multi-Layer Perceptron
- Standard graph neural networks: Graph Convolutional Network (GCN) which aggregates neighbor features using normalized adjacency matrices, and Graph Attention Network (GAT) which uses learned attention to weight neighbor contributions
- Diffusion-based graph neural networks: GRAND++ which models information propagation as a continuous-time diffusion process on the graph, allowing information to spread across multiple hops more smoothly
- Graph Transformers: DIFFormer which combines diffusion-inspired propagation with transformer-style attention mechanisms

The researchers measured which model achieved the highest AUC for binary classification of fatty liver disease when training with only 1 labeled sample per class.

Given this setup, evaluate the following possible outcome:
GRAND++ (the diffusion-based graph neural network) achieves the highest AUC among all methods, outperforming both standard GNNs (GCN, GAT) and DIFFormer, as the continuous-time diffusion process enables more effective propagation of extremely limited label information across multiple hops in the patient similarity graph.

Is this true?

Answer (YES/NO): YES